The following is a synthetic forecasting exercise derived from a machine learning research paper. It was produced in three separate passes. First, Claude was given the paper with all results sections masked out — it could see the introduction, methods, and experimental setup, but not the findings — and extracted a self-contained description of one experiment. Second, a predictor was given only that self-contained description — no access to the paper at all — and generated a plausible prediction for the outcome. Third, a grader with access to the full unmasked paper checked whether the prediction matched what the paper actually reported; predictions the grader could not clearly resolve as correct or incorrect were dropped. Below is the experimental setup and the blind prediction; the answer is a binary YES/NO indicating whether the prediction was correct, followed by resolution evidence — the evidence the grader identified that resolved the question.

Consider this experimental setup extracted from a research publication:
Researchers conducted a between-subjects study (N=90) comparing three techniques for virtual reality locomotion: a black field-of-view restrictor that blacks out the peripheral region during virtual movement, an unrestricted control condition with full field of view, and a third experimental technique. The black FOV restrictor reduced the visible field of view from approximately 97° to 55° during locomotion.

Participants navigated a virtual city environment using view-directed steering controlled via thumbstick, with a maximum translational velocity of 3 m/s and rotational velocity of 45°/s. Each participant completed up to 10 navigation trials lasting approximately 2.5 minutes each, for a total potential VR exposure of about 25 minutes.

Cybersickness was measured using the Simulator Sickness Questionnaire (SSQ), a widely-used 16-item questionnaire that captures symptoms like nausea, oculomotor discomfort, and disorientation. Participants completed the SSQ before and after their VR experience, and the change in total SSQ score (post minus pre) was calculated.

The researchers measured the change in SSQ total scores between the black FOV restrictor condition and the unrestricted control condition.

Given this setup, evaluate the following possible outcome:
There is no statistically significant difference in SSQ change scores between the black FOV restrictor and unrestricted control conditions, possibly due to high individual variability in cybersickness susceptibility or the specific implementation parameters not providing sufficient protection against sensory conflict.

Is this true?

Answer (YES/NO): YES